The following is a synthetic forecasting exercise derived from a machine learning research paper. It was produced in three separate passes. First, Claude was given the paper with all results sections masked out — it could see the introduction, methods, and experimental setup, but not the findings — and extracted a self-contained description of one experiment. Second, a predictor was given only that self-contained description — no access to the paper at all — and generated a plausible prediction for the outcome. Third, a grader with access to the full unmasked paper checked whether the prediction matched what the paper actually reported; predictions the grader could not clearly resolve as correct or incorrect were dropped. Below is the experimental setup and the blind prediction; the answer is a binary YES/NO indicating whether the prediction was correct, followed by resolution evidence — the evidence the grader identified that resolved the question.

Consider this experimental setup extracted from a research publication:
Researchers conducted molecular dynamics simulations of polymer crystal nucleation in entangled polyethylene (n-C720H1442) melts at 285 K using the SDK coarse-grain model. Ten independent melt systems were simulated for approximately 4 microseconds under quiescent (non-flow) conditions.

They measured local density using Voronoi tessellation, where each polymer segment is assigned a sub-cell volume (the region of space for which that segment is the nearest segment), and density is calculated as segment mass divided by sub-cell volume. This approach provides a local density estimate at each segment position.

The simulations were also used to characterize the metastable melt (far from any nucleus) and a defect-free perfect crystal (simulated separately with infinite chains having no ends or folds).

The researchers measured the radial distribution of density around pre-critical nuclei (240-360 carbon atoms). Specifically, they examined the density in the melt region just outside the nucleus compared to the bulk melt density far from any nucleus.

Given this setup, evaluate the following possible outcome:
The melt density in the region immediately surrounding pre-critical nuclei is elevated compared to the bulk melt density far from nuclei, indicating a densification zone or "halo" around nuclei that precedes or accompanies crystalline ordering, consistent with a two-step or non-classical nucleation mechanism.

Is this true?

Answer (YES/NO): NO